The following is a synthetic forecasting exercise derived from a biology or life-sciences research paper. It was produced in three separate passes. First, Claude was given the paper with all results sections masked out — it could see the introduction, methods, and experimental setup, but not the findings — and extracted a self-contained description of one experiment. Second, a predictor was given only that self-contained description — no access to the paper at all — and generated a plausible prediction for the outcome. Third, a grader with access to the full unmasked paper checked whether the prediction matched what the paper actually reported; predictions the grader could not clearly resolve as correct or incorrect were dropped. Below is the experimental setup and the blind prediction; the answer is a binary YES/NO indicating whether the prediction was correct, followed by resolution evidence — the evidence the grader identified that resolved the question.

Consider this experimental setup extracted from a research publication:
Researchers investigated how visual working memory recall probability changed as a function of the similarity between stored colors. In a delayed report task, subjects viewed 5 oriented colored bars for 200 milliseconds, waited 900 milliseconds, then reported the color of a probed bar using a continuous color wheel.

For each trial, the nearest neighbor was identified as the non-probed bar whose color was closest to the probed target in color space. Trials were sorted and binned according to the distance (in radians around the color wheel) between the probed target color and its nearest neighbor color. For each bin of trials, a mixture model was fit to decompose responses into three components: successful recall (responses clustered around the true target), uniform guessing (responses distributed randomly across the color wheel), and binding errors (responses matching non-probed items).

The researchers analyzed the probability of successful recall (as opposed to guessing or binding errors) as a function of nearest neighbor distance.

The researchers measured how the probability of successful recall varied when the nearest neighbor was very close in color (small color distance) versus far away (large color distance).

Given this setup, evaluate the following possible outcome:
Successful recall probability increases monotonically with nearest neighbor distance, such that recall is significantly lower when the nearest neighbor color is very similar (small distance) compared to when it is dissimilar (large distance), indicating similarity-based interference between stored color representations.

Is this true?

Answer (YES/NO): NO